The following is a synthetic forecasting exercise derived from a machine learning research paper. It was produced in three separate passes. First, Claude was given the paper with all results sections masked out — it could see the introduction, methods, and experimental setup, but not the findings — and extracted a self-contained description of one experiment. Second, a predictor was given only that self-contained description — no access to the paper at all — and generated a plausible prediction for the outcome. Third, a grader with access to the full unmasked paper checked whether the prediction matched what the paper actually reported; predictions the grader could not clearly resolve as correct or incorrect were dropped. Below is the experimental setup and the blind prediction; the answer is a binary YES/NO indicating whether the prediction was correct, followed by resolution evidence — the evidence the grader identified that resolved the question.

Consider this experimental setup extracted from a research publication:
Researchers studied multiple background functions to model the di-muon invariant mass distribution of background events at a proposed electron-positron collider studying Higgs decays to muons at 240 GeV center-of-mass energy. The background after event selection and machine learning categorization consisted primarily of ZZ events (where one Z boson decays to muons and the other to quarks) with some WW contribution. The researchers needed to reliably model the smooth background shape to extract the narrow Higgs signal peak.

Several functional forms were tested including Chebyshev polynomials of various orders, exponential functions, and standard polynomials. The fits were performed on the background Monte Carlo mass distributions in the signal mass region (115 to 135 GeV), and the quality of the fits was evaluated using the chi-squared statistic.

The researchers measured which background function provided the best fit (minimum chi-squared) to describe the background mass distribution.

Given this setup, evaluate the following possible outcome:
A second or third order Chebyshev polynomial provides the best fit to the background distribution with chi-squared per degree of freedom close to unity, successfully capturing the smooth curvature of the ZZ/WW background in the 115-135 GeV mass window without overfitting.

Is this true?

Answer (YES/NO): YES